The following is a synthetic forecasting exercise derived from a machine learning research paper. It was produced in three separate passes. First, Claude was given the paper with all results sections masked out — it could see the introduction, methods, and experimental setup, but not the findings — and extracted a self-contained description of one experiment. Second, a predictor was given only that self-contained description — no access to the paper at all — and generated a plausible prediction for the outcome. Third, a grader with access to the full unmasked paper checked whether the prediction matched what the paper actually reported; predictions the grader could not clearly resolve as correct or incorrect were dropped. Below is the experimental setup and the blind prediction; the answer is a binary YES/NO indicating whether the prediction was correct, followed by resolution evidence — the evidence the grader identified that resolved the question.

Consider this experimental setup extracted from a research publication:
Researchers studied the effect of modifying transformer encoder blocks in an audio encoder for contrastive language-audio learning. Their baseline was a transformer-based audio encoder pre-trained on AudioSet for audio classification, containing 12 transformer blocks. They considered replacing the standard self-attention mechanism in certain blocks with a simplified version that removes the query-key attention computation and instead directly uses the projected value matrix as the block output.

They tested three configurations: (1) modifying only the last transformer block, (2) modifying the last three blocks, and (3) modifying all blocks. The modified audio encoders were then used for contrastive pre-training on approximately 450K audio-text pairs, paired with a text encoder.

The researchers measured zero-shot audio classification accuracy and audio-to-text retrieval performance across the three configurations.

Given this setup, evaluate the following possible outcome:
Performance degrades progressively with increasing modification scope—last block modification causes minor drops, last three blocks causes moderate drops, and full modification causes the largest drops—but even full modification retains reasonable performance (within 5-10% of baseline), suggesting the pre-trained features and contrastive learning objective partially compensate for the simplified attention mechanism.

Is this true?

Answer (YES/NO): NO